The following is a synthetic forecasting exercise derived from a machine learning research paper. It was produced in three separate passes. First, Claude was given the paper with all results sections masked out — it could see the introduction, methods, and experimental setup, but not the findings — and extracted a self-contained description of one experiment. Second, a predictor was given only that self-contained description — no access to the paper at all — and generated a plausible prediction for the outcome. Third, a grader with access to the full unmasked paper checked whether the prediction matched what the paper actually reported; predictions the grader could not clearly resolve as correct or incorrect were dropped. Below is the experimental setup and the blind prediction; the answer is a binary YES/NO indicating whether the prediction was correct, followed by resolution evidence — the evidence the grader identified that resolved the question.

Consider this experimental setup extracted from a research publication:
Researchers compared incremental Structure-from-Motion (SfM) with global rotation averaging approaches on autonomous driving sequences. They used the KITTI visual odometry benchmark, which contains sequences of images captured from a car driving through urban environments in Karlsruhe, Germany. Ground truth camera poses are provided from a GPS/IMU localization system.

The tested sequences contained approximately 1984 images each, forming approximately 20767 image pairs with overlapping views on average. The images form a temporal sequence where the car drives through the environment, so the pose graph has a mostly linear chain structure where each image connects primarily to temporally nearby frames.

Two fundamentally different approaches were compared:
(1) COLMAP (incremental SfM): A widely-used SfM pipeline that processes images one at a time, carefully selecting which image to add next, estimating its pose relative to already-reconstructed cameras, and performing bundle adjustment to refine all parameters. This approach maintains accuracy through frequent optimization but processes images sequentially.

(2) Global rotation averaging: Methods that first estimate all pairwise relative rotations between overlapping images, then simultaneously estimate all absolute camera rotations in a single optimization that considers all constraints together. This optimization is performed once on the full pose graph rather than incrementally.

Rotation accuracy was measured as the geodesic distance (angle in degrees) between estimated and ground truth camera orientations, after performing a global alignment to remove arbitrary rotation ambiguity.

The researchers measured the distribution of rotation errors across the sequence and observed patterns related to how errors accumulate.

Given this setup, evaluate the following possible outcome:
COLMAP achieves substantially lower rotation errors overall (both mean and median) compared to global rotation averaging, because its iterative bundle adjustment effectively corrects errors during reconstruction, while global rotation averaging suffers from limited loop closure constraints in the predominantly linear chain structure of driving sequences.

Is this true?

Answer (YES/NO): NO